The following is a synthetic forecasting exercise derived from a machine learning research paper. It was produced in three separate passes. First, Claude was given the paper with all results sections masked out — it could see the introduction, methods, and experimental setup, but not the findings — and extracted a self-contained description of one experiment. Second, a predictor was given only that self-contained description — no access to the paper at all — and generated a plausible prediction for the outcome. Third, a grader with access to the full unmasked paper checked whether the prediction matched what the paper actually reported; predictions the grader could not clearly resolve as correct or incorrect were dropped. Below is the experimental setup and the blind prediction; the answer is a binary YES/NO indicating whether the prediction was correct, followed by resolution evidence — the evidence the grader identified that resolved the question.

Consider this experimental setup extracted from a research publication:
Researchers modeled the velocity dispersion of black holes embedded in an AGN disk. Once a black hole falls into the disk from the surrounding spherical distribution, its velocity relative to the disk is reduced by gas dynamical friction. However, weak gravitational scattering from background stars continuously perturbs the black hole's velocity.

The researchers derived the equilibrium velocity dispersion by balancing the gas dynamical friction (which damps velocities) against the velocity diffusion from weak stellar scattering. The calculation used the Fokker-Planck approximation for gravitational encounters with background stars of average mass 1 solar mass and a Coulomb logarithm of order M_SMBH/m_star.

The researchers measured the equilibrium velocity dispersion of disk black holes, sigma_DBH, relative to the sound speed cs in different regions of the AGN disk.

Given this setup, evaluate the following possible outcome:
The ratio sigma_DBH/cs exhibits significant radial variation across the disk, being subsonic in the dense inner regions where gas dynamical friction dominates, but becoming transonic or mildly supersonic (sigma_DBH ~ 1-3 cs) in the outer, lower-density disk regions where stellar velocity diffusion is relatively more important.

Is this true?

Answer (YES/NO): NO